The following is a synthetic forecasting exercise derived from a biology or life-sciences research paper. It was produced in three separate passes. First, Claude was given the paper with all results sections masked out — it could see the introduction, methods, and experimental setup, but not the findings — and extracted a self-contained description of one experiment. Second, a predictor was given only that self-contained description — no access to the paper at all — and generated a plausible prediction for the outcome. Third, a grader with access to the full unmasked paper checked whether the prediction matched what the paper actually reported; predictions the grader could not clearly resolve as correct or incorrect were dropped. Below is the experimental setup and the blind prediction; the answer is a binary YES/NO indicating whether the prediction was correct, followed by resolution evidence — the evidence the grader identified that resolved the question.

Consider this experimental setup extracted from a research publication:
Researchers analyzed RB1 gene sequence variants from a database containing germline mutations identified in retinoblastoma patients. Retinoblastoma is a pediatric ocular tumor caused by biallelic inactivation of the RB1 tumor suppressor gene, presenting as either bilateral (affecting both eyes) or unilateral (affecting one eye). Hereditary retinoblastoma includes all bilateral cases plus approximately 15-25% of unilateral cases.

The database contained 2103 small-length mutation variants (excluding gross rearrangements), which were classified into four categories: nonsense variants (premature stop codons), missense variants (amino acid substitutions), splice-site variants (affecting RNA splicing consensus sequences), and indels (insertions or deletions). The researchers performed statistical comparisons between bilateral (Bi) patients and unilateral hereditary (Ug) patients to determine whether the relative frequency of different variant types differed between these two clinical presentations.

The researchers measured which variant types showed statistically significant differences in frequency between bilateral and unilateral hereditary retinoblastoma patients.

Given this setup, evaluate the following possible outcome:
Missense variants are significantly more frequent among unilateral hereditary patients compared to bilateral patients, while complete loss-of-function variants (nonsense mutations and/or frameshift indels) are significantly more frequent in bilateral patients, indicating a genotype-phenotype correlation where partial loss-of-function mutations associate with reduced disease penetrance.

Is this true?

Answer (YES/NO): NO